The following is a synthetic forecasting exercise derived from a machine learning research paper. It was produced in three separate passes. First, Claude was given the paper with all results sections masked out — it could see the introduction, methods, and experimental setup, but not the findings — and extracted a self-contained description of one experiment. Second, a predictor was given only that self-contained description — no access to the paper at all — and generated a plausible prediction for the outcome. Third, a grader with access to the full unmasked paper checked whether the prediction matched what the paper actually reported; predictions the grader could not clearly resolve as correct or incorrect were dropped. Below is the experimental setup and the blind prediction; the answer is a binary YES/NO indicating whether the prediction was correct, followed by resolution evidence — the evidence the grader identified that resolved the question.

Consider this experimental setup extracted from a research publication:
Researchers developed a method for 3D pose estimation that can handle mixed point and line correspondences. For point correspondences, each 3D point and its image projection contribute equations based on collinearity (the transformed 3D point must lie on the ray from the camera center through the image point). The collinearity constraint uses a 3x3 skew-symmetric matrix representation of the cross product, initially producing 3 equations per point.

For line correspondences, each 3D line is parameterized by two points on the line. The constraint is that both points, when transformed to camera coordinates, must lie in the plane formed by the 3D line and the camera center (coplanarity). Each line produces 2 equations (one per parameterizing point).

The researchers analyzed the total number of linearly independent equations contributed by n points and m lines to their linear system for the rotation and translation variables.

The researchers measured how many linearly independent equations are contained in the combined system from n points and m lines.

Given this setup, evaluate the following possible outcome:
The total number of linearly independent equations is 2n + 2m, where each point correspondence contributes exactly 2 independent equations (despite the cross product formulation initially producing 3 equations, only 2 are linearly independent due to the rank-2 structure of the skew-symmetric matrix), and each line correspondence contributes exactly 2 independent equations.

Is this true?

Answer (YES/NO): YES